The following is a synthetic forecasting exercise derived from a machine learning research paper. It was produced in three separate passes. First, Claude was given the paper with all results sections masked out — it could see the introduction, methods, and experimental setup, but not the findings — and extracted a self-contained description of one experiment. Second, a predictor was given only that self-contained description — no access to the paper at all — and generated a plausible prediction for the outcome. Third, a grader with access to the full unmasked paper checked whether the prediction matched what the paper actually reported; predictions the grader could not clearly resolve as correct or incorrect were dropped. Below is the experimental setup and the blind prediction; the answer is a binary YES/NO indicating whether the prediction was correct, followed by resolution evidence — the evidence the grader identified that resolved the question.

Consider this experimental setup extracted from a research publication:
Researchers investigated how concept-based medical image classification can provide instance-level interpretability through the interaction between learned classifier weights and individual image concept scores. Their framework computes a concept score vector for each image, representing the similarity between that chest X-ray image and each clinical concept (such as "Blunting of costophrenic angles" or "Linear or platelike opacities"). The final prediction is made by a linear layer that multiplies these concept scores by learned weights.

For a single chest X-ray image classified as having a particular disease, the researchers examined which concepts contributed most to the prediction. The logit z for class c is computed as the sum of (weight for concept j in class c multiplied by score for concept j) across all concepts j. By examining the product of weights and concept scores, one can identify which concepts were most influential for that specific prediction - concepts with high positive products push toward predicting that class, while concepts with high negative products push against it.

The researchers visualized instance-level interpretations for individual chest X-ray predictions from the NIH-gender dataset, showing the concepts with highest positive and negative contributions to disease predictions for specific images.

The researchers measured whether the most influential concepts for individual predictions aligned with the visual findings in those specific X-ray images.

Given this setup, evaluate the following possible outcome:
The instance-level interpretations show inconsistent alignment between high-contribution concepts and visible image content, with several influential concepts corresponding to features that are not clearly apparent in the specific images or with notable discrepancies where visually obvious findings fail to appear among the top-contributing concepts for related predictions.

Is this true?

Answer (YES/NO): NO